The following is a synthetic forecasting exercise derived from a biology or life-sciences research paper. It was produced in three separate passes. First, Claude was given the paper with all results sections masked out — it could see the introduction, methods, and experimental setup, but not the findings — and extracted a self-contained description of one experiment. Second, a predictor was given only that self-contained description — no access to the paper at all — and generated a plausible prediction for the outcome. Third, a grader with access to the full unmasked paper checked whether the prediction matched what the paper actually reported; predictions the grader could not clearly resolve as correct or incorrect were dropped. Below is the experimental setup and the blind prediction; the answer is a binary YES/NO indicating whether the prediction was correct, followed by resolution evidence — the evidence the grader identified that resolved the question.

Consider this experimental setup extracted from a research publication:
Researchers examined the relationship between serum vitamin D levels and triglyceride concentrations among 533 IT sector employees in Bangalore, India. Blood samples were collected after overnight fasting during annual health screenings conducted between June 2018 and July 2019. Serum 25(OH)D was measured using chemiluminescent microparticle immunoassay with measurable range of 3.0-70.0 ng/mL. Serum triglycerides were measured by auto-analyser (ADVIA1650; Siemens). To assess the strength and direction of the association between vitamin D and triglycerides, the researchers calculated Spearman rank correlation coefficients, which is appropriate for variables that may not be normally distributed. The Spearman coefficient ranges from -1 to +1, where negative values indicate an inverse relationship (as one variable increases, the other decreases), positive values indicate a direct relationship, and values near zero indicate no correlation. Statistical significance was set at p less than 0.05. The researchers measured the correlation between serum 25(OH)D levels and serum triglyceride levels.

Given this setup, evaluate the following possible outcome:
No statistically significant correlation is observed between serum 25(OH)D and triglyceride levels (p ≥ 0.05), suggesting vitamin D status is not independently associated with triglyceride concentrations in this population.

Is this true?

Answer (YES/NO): YES